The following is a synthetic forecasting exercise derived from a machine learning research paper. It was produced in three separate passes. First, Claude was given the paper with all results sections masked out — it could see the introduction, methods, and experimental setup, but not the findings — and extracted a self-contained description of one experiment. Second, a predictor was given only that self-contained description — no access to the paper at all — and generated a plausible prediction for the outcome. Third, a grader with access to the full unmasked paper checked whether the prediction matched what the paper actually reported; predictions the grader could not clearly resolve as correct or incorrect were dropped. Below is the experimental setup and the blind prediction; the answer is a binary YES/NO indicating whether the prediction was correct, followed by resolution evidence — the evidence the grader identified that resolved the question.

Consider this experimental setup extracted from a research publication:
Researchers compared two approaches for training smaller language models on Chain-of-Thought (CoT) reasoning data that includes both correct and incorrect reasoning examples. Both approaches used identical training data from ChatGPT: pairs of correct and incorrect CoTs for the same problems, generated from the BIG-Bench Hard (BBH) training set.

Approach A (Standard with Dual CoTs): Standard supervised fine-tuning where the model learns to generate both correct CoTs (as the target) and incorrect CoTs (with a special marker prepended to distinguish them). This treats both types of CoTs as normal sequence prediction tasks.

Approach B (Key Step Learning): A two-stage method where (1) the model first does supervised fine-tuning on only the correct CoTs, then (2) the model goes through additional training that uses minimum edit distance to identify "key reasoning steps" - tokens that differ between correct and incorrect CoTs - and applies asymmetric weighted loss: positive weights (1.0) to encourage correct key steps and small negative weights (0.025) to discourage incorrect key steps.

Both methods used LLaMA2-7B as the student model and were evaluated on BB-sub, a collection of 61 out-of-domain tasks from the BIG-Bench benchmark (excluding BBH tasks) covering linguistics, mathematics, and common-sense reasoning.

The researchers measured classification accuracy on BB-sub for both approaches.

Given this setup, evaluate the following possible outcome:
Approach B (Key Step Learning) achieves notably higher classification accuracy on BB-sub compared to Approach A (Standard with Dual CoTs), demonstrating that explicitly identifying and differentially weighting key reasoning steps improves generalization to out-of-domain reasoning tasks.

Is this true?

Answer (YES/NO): NO